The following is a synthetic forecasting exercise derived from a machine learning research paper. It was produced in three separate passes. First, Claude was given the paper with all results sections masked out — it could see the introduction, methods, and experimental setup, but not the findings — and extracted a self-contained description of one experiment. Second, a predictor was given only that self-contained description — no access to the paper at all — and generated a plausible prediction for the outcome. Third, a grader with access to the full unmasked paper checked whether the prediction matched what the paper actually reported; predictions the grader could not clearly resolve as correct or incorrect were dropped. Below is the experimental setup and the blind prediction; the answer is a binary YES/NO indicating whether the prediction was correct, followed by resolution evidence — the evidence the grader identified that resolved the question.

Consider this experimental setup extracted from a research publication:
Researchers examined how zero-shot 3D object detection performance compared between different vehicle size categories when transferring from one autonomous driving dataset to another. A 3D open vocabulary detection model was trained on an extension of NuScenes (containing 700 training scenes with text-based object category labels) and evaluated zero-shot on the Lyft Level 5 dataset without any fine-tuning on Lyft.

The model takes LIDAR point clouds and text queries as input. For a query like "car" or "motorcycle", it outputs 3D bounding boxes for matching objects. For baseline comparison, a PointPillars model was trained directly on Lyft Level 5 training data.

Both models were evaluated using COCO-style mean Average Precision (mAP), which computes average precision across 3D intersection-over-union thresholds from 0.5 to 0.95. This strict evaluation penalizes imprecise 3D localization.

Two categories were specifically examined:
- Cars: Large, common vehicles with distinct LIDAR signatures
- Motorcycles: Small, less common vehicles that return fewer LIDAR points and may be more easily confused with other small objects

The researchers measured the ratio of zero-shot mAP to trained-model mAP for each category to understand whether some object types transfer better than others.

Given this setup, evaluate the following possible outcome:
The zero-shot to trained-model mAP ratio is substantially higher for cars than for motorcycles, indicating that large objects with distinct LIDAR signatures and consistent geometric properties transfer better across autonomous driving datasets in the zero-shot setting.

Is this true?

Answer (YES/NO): YES